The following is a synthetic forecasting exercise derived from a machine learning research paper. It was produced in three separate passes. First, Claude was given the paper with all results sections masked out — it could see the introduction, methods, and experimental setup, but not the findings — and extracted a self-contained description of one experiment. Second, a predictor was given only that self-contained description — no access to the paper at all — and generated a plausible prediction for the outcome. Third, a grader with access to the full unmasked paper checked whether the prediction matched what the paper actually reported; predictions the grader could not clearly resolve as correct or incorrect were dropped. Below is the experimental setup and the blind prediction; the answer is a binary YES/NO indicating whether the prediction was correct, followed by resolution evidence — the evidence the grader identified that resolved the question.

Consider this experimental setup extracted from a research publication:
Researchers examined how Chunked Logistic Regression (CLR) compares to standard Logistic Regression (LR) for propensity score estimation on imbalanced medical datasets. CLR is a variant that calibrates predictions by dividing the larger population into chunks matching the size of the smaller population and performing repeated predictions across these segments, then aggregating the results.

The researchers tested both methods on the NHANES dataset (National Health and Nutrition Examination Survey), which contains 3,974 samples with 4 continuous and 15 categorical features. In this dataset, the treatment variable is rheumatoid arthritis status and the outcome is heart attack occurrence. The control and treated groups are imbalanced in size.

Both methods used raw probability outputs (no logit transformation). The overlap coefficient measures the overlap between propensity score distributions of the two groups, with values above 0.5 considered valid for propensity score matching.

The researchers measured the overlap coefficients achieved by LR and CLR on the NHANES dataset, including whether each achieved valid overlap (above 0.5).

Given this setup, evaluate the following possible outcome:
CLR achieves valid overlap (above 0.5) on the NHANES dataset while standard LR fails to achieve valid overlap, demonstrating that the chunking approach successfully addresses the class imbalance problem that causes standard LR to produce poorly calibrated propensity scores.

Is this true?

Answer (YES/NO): YES